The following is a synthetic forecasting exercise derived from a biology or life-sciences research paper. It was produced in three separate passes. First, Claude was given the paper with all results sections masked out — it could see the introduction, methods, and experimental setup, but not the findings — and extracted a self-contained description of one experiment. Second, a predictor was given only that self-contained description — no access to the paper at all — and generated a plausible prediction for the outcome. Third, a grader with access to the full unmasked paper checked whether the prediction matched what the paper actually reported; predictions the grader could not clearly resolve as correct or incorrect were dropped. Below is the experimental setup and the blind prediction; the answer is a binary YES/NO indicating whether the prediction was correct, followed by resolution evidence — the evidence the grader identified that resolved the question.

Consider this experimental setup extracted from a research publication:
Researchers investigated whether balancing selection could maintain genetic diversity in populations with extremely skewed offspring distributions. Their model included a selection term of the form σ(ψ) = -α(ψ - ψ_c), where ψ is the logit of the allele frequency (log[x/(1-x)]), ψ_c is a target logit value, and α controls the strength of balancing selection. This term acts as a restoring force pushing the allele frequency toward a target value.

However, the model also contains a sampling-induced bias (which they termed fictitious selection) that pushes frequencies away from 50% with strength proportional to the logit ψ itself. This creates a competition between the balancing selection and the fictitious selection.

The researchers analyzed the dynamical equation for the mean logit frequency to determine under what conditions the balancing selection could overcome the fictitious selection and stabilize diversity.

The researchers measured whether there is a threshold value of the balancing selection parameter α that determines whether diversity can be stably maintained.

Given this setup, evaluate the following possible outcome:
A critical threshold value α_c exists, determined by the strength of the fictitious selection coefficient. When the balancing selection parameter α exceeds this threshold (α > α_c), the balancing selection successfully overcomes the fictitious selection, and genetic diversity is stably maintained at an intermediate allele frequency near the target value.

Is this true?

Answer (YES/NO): YES